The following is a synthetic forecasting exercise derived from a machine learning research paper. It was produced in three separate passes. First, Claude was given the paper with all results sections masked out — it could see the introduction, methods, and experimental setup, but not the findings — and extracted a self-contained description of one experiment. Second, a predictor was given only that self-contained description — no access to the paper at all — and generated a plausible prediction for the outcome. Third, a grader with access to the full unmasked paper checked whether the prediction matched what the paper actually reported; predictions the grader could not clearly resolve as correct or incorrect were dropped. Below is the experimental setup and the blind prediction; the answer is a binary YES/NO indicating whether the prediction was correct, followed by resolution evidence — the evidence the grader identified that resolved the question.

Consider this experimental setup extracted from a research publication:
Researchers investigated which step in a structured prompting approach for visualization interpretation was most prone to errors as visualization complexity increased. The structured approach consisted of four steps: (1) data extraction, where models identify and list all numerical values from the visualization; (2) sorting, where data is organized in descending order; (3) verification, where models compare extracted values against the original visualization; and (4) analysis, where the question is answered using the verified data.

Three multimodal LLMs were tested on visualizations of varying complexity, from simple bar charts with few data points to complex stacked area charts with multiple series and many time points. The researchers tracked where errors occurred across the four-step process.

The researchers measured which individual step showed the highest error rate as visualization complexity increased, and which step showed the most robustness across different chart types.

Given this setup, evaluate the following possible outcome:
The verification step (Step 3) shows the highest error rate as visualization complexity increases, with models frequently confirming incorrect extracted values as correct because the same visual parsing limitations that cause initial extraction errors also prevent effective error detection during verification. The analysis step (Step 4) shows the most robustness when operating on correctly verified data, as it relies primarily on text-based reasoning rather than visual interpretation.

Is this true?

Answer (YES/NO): NO